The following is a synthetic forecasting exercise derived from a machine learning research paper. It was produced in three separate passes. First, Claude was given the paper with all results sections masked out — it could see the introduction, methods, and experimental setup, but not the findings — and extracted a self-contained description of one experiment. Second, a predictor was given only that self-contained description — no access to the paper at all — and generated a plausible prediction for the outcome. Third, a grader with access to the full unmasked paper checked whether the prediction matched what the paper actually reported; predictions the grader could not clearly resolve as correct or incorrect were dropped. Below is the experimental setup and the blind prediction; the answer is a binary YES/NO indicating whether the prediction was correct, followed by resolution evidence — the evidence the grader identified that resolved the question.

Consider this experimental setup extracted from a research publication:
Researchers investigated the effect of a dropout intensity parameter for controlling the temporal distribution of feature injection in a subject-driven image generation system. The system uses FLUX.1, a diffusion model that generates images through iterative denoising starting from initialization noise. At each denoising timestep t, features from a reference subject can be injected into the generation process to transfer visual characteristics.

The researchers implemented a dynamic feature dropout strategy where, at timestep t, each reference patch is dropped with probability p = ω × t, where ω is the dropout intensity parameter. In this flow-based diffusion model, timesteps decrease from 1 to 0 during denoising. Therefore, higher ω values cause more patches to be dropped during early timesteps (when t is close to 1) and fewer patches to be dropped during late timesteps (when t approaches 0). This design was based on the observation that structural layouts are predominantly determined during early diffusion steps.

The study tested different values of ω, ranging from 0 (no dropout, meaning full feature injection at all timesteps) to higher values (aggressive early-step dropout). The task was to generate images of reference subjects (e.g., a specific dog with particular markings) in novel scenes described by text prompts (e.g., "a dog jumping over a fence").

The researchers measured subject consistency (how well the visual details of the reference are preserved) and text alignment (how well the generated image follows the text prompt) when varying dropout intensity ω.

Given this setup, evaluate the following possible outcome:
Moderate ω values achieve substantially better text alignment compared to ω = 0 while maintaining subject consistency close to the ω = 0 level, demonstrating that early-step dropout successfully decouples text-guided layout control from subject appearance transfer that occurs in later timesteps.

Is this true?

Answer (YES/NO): YES